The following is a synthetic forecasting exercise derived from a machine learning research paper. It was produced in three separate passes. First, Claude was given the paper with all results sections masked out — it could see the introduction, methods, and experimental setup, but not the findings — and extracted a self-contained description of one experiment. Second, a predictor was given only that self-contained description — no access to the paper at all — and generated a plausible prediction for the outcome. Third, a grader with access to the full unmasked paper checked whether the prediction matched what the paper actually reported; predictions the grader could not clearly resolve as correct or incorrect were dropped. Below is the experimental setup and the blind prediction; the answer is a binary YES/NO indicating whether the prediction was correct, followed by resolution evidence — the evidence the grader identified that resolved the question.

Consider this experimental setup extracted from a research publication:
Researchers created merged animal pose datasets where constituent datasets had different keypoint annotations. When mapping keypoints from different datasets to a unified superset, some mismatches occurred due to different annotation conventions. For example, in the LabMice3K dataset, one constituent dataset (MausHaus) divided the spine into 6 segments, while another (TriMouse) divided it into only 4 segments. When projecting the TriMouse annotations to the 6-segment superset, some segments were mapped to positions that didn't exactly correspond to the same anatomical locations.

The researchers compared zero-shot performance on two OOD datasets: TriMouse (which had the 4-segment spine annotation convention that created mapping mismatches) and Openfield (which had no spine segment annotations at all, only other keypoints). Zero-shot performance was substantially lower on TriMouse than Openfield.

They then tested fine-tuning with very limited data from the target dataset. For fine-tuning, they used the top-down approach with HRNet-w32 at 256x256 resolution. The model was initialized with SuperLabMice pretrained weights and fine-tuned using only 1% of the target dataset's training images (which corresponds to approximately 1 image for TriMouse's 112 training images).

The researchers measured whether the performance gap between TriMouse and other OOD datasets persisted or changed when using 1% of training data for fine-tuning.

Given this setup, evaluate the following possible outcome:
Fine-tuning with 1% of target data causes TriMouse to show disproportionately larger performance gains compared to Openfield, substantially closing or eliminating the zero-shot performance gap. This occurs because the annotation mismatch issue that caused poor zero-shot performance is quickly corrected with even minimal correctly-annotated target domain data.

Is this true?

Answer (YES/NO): YES